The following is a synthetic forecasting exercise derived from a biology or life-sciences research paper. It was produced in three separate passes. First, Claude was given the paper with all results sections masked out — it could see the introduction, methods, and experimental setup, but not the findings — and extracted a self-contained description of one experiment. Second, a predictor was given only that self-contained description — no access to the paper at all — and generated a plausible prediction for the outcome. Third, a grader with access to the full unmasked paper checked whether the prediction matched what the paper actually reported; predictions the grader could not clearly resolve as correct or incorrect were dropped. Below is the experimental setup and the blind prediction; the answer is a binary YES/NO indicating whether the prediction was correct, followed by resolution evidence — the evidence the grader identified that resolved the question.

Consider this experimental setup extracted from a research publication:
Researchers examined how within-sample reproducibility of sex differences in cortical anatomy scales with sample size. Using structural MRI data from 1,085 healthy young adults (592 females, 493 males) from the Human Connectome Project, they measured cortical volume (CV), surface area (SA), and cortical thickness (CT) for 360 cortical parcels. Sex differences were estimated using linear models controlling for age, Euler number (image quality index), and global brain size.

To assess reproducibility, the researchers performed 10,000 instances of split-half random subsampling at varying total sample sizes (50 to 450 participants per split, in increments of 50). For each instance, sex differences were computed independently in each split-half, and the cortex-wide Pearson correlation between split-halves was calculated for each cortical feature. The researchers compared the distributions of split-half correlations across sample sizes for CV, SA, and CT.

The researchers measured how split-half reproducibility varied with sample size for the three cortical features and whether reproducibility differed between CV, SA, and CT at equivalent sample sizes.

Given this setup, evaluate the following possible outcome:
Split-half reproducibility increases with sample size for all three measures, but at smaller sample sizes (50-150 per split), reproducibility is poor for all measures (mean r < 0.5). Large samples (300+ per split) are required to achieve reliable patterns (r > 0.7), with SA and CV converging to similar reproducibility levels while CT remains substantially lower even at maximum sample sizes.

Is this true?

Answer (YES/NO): NO